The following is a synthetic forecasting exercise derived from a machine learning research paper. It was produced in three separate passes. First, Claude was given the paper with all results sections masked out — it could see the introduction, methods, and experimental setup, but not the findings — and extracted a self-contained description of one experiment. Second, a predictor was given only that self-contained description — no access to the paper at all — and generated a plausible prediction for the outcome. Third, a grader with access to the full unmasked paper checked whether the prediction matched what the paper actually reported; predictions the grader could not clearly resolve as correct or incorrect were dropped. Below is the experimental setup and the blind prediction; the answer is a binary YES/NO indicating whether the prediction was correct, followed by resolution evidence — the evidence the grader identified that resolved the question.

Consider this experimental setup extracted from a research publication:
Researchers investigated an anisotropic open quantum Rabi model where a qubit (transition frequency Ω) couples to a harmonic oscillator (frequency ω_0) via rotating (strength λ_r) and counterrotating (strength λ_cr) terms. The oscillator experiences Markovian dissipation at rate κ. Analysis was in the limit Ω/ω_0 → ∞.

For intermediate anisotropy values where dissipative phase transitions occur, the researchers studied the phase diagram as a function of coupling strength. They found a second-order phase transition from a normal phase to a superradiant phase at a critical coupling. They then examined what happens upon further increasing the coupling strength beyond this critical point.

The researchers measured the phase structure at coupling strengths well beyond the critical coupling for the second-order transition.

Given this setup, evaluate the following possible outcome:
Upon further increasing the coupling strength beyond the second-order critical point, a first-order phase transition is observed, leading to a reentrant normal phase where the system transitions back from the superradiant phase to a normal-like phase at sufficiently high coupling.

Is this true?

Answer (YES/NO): YES